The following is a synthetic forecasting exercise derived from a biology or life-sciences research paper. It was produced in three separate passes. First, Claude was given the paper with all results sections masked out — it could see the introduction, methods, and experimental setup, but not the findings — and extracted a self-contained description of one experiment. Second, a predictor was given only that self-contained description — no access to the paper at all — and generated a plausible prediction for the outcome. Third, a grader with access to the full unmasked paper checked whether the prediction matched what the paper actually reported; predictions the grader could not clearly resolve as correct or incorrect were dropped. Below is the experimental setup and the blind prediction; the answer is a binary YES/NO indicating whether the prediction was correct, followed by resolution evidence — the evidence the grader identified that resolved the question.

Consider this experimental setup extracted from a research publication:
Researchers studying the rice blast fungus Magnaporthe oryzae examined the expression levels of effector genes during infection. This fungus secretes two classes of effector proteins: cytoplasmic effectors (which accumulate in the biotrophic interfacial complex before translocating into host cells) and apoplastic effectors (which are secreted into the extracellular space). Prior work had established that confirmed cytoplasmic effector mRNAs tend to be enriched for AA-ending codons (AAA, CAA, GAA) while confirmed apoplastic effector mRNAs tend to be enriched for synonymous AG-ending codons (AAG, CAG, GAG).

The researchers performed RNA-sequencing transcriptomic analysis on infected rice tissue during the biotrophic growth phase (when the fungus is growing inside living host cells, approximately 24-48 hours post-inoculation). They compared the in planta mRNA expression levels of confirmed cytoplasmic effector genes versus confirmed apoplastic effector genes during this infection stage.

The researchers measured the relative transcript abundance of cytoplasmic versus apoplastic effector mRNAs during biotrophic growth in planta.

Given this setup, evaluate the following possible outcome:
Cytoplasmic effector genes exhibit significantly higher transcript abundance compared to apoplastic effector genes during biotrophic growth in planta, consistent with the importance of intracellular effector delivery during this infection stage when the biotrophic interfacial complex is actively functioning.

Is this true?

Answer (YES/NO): NO